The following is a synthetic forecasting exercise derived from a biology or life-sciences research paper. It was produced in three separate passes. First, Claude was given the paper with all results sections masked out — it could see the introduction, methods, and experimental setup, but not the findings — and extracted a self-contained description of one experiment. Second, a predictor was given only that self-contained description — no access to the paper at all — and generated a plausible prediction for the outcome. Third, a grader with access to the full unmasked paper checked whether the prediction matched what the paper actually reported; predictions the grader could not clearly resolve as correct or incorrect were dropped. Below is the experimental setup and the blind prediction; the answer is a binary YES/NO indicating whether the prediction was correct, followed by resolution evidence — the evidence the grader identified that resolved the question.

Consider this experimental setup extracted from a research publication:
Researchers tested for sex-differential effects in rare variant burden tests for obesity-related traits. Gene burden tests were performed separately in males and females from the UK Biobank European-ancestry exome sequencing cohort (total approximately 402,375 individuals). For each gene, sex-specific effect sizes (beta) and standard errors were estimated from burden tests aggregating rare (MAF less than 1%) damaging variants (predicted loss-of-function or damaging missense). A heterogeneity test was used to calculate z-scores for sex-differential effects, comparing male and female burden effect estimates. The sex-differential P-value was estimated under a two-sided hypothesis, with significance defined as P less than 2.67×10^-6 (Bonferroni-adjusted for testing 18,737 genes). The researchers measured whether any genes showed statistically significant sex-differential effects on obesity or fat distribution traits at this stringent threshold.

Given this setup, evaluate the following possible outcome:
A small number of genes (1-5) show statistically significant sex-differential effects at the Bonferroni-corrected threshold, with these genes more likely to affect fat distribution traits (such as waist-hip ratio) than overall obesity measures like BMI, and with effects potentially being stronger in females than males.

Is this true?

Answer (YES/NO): YES